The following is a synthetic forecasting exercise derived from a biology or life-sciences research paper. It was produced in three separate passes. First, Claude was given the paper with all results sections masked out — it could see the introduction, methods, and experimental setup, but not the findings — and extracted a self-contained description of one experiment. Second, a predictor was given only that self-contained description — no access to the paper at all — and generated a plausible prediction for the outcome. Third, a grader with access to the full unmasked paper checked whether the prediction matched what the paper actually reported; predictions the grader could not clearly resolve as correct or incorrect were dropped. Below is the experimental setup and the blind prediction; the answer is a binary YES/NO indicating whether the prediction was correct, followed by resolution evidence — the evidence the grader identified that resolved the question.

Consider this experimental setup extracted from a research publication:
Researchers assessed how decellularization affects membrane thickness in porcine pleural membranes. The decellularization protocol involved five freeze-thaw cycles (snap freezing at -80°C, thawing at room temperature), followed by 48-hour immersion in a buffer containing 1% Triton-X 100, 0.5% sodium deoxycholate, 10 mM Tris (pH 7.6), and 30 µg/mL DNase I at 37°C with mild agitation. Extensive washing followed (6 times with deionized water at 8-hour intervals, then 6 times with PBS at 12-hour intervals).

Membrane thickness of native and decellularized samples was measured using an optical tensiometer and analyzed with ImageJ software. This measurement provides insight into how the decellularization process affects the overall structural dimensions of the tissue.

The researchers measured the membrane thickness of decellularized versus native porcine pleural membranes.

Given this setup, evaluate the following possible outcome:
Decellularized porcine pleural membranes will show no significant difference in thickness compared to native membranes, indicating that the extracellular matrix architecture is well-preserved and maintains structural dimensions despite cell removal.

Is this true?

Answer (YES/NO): NO